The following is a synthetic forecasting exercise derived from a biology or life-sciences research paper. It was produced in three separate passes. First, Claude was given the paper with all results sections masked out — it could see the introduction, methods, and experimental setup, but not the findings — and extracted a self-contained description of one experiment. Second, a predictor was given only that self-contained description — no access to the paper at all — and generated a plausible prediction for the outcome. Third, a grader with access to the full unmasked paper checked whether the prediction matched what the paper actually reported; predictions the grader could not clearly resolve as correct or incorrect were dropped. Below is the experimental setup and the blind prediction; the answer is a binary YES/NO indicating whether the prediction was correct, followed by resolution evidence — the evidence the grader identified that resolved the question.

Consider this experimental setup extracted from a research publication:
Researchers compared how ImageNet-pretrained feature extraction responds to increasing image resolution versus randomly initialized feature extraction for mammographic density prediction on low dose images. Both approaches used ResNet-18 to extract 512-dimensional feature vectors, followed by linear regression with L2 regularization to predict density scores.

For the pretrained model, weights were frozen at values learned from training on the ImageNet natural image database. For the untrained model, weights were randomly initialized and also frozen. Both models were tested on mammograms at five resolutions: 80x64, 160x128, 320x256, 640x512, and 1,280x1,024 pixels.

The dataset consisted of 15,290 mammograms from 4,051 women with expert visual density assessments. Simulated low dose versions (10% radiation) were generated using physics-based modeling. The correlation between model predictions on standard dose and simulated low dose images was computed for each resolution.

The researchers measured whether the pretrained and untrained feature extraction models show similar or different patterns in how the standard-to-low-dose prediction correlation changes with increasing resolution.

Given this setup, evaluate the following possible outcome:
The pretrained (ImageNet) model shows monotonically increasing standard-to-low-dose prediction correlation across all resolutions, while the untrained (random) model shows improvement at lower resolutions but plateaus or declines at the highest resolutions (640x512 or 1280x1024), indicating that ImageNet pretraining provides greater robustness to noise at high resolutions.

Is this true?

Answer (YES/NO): NO